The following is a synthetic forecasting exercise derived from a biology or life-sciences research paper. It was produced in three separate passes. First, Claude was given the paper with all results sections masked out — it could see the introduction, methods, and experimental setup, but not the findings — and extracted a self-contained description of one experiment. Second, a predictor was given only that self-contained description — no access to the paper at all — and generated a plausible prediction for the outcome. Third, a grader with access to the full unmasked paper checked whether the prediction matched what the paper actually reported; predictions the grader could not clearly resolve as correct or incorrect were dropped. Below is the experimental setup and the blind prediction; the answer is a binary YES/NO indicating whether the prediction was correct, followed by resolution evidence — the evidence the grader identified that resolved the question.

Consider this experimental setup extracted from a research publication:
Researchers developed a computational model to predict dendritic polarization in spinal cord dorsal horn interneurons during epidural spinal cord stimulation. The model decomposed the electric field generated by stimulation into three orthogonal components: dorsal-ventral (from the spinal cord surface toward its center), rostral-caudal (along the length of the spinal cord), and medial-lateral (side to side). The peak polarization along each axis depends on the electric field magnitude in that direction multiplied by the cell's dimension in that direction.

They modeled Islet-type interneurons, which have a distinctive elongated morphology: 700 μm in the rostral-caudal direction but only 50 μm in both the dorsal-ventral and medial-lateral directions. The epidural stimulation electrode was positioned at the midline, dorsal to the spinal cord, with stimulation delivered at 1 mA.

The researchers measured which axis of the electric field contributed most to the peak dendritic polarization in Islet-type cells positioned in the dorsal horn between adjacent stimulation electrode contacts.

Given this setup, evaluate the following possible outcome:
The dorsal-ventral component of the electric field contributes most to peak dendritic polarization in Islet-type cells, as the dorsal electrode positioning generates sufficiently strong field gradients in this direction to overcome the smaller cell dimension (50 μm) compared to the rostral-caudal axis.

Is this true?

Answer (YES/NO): NO